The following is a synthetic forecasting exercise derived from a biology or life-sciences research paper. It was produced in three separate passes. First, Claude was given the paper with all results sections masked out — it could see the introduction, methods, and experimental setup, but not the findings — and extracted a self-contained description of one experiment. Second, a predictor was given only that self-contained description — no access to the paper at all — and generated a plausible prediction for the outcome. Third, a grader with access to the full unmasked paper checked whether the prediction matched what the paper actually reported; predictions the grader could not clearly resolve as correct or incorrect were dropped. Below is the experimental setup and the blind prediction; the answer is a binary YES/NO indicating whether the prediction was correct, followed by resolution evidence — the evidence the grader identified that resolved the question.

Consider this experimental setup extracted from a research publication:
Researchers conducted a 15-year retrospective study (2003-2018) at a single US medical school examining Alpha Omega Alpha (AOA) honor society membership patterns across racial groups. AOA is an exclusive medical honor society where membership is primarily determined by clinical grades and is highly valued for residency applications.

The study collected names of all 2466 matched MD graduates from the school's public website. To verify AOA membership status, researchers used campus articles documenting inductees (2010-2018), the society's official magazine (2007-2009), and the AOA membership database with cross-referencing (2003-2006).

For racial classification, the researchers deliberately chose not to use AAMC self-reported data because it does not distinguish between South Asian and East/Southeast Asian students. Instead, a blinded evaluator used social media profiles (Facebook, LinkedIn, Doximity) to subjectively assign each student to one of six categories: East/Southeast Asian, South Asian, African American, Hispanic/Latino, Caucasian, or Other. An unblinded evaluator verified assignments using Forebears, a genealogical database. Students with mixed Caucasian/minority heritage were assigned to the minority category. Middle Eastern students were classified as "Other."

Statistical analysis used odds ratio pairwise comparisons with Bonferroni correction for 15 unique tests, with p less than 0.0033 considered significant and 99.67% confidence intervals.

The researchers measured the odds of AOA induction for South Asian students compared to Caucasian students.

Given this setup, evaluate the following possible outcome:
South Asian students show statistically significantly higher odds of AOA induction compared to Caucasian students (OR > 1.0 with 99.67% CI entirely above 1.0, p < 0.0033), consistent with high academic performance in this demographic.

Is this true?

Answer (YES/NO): NO